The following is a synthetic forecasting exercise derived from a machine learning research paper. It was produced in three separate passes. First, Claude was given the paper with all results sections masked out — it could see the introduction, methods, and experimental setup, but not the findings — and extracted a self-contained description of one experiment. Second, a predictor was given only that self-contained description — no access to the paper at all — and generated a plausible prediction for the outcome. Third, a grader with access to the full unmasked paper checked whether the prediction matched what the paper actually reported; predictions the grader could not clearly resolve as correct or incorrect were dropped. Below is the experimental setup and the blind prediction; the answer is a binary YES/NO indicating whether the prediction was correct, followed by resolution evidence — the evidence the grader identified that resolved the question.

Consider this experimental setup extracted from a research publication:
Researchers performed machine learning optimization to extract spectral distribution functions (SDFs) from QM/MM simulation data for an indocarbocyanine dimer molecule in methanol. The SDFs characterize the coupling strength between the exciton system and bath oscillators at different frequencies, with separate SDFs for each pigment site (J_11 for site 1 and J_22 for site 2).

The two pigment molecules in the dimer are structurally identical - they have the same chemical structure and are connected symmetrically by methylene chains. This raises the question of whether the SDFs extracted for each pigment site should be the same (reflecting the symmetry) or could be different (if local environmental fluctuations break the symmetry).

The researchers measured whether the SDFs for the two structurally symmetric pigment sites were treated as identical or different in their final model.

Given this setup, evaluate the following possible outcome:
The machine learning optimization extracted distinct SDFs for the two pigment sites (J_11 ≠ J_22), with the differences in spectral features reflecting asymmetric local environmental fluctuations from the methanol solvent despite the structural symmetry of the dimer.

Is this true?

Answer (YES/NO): NO